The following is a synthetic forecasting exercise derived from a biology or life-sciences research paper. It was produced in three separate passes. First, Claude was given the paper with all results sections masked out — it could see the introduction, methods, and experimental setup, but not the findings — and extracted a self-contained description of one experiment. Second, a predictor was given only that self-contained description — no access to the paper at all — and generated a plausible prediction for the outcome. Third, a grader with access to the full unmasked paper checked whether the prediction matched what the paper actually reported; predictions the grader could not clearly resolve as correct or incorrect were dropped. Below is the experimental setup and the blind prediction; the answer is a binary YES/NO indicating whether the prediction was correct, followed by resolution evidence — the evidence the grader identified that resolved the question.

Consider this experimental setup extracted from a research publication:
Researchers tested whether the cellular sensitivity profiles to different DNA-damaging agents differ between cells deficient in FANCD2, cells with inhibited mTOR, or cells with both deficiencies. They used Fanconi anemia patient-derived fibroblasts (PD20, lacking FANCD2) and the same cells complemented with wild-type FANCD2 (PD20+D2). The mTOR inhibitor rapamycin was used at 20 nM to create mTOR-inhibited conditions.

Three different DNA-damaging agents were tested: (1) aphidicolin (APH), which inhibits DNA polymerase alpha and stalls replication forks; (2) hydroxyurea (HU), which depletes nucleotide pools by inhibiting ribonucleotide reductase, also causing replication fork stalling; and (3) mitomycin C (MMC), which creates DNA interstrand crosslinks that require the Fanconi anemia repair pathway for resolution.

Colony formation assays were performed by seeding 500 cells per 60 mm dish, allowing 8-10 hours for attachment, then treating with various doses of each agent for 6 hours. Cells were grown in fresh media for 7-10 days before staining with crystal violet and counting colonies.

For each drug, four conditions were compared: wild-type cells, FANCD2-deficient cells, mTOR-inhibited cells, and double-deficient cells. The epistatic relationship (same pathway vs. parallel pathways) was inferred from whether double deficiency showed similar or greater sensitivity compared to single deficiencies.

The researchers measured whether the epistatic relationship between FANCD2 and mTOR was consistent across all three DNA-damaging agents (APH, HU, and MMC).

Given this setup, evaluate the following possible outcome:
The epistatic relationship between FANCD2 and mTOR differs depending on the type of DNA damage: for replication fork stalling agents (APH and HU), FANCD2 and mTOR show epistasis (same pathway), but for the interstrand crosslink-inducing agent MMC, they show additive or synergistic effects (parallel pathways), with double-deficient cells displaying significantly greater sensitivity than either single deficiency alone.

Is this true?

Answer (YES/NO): NO